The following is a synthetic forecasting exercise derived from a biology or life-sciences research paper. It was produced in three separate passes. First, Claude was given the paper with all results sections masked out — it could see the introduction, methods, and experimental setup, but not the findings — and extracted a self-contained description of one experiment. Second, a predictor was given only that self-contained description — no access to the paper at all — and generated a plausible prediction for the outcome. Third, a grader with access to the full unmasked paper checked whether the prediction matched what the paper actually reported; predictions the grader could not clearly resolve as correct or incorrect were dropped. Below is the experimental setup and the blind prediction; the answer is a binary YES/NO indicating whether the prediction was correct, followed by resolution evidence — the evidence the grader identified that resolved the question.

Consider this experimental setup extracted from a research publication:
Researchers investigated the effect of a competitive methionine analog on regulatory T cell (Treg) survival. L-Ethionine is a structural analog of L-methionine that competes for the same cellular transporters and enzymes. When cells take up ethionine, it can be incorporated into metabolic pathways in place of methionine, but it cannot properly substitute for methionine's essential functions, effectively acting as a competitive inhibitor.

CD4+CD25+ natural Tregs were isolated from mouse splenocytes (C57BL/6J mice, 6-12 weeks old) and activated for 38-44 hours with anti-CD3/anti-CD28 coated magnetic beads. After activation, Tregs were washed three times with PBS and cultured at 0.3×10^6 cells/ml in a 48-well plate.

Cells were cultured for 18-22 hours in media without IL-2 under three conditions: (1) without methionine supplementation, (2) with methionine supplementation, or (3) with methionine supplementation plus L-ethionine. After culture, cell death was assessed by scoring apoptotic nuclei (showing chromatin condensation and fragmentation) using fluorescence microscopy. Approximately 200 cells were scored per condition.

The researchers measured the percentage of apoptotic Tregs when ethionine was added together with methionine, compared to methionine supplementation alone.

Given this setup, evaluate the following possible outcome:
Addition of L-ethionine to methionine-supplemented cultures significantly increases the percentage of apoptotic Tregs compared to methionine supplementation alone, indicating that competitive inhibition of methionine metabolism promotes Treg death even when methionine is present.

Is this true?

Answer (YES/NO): YES